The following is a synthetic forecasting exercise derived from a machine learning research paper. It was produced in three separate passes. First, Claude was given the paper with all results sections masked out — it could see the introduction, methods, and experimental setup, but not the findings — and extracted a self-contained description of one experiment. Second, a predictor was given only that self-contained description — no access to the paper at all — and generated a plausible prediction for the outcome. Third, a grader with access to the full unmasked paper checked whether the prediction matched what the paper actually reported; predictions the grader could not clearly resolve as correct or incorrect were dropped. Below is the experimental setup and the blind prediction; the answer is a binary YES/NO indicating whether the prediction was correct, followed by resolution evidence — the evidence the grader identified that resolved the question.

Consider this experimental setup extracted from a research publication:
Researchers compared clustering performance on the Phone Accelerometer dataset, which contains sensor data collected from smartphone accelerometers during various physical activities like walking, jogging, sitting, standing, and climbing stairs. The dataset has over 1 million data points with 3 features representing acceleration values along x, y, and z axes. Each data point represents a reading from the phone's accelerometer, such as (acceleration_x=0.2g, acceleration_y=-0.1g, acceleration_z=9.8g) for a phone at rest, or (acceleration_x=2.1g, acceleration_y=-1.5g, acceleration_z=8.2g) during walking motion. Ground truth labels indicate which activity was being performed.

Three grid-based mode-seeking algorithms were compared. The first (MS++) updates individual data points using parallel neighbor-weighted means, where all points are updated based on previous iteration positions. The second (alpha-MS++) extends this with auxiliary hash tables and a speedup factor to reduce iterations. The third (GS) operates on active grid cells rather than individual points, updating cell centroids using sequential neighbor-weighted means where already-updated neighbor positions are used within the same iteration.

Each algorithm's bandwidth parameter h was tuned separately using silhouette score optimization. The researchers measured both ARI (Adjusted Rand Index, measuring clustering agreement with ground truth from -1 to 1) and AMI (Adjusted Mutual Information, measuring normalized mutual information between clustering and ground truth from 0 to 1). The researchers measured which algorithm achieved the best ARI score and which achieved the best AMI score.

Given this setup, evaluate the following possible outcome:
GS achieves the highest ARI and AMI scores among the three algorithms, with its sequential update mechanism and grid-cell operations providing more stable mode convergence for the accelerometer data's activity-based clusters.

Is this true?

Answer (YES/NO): NO